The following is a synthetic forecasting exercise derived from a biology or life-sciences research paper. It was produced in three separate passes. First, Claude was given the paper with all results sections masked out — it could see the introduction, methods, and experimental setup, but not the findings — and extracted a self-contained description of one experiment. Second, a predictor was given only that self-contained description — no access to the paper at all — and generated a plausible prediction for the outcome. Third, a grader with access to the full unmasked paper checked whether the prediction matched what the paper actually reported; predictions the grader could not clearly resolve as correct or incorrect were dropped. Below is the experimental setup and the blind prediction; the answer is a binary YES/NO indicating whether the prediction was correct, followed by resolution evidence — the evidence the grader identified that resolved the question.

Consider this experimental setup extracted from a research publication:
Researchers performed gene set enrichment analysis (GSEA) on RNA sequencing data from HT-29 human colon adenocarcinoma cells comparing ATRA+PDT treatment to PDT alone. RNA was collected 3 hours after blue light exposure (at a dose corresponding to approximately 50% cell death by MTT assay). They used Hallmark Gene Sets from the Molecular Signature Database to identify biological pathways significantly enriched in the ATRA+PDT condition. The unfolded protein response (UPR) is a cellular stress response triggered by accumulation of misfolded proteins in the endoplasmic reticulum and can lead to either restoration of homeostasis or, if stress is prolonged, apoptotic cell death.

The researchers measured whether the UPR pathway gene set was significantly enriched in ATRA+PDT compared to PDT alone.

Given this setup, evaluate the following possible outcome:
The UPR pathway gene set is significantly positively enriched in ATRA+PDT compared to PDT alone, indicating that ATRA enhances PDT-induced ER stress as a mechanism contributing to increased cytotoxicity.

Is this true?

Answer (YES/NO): YES